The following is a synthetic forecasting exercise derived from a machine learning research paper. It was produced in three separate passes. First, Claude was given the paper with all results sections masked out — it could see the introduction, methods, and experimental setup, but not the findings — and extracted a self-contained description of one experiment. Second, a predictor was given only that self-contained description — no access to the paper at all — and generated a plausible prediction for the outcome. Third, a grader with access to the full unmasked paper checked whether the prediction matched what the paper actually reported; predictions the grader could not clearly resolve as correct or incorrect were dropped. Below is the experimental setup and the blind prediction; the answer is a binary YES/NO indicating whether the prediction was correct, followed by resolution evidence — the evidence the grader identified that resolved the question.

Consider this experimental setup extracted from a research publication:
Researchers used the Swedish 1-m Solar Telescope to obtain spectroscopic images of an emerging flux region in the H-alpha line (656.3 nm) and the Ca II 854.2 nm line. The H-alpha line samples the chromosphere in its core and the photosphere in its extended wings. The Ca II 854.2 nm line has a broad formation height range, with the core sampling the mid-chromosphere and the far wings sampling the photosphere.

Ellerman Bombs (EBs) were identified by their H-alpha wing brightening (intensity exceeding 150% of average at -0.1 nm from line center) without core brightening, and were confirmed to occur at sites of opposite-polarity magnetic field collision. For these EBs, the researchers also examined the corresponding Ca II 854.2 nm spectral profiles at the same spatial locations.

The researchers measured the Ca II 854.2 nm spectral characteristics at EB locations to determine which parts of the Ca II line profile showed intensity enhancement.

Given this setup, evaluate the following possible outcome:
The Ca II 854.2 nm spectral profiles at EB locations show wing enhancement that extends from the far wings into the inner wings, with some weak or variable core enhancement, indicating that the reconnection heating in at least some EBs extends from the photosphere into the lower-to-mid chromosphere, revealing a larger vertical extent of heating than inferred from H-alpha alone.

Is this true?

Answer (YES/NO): NO